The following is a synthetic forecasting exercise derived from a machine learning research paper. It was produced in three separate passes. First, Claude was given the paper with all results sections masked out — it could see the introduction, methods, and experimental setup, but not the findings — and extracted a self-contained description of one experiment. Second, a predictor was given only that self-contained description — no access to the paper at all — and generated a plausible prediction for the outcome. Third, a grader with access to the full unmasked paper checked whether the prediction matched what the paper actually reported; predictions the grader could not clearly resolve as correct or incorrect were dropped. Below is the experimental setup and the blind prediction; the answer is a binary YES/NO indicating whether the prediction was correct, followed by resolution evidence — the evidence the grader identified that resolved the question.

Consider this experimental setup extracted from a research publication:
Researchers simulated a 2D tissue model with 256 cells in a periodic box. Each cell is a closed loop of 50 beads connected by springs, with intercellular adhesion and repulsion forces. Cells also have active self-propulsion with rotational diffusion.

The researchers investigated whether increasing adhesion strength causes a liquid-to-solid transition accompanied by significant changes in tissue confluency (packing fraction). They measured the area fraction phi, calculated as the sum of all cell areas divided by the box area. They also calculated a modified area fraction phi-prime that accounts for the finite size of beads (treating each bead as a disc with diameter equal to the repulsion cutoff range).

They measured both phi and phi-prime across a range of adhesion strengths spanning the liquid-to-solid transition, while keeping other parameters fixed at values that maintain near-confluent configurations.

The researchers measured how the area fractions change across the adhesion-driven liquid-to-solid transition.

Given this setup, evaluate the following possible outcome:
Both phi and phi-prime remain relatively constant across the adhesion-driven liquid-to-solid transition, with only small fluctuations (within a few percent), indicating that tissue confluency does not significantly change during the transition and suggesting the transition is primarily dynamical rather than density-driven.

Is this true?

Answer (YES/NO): YES